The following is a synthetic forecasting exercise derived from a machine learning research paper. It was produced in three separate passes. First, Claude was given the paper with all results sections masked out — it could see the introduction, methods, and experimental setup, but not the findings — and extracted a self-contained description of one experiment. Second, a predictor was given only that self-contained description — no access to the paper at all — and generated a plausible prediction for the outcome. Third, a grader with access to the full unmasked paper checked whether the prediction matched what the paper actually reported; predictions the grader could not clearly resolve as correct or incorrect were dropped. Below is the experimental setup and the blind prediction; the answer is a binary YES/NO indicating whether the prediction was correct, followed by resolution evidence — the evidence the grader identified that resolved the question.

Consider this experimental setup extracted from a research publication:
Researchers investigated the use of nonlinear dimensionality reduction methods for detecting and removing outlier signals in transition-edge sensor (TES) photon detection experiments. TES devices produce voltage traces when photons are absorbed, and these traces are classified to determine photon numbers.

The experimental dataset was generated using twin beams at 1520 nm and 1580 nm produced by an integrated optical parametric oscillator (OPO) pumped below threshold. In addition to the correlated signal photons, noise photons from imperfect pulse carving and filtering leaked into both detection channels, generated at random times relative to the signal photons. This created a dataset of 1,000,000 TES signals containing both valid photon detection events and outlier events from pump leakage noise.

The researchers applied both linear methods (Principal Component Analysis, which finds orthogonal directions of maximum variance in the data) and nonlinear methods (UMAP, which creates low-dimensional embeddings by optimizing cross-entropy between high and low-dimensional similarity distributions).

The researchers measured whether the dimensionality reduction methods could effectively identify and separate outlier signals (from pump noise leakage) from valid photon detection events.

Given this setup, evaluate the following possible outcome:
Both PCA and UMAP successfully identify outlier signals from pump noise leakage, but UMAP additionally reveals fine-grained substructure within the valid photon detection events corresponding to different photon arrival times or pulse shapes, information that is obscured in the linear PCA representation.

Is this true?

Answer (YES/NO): NO